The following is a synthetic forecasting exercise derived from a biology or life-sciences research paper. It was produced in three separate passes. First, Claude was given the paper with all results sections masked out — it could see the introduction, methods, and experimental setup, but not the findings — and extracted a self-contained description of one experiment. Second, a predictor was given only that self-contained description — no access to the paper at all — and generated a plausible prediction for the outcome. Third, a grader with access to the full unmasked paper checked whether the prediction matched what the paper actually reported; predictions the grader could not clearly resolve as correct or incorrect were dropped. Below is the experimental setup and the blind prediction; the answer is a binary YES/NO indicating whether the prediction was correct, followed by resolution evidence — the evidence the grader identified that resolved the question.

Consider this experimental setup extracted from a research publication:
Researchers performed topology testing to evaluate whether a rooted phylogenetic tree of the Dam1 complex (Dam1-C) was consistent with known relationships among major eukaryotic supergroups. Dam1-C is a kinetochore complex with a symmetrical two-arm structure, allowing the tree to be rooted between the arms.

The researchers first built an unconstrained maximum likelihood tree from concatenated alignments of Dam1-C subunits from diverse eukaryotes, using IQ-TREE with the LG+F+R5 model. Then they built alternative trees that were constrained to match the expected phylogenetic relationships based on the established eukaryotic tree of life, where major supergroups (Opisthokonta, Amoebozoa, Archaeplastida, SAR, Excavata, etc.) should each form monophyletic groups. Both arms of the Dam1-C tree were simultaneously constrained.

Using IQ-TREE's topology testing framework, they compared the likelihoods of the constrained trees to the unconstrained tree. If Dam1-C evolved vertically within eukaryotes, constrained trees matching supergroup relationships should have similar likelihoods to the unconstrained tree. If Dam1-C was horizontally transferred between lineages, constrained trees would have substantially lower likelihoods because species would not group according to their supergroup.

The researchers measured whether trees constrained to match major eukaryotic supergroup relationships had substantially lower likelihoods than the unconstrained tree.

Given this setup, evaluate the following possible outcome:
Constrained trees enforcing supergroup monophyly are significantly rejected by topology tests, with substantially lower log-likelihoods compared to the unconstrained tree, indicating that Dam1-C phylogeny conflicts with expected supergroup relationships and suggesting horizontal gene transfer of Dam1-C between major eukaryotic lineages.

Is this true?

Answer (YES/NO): NO